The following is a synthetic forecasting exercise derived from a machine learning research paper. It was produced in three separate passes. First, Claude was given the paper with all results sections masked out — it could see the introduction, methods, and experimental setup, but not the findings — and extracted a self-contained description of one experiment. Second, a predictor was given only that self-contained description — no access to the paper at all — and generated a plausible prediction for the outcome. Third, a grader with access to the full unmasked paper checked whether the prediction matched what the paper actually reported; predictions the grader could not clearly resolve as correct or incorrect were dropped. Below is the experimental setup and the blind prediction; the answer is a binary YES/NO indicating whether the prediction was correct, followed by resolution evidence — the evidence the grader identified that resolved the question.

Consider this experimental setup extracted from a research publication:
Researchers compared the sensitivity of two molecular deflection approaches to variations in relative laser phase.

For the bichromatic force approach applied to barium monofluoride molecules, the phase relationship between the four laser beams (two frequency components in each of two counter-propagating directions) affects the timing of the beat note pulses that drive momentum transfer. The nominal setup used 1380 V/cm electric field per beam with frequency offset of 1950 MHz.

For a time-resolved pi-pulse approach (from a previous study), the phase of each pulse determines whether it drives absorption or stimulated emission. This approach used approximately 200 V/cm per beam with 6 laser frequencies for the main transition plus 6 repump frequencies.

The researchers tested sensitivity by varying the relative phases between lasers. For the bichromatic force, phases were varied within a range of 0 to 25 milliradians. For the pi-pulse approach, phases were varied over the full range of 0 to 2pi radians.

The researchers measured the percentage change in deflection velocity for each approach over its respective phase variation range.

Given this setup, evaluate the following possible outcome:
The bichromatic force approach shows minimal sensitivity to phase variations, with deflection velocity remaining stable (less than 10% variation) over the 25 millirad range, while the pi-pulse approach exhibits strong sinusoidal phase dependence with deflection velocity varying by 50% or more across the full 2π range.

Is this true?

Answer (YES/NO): NO